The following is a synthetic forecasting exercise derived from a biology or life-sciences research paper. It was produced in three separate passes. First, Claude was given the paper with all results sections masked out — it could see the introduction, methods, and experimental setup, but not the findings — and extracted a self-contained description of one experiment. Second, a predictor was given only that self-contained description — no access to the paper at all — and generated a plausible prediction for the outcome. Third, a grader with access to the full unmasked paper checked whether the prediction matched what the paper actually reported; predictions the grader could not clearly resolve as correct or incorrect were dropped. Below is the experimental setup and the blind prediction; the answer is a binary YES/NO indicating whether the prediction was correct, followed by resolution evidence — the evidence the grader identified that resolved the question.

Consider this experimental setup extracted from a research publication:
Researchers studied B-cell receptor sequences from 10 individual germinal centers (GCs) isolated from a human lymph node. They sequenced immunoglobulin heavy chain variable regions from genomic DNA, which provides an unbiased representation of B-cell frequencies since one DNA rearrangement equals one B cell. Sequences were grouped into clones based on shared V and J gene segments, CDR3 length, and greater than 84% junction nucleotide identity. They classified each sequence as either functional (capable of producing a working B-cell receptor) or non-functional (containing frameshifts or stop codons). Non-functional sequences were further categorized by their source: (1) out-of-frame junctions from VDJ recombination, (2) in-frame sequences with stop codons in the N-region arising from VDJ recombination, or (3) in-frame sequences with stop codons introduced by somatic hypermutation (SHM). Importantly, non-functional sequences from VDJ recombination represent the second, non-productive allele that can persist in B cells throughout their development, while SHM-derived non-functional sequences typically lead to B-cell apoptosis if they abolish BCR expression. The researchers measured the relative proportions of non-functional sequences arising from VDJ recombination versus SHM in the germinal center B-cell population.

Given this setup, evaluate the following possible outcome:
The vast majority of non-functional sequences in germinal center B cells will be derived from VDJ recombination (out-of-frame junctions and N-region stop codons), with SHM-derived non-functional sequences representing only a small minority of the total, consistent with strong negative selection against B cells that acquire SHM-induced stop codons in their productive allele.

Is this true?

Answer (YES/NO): YES